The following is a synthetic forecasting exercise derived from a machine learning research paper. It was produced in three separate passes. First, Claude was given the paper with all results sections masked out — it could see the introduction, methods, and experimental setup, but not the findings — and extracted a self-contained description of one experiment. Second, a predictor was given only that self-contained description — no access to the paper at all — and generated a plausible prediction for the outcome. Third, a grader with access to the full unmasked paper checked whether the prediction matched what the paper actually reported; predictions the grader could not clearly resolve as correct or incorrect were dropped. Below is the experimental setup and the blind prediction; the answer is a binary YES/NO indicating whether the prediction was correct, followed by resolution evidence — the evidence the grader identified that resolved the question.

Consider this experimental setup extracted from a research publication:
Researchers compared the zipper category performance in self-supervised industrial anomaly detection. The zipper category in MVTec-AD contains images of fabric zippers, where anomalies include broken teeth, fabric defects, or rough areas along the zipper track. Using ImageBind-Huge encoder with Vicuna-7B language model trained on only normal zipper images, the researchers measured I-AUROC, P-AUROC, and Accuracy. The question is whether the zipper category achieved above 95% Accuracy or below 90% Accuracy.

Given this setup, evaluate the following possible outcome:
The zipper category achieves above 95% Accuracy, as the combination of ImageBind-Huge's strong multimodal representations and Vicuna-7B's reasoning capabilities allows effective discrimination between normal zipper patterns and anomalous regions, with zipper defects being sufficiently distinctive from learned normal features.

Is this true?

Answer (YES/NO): YES